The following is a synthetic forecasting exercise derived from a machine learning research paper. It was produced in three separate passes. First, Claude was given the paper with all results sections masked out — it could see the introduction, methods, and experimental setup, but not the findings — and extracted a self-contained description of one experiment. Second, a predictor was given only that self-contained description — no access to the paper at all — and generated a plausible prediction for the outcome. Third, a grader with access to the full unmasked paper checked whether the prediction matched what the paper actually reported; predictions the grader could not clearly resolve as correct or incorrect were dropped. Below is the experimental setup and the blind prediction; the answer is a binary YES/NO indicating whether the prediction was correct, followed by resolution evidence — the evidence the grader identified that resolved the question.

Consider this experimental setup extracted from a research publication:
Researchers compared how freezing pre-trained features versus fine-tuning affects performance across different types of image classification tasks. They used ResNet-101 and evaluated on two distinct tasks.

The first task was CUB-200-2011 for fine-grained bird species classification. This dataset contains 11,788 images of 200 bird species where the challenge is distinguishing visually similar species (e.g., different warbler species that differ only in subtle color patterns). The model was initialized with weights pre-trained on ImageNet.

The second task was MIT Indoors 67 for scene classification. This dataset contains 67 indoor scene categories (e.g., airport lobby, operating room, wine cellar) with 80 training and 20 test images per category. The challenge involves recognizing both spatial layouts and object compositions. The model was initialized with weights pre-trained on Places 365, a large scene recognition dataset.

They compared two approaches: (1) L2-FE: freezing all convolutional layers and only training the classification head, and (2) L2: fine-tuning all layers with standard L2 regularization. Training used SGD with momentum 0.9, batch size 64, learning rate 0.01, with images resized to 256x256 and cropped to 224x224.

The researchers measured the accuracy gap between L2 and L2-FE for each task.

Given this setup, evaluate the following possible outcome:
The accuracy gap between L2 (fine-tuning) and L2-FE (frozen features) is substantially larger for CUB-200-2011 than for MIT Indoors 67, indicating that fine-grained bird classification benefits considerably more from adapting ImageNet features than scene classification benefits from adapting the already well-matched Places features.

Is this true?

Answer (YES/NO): YES